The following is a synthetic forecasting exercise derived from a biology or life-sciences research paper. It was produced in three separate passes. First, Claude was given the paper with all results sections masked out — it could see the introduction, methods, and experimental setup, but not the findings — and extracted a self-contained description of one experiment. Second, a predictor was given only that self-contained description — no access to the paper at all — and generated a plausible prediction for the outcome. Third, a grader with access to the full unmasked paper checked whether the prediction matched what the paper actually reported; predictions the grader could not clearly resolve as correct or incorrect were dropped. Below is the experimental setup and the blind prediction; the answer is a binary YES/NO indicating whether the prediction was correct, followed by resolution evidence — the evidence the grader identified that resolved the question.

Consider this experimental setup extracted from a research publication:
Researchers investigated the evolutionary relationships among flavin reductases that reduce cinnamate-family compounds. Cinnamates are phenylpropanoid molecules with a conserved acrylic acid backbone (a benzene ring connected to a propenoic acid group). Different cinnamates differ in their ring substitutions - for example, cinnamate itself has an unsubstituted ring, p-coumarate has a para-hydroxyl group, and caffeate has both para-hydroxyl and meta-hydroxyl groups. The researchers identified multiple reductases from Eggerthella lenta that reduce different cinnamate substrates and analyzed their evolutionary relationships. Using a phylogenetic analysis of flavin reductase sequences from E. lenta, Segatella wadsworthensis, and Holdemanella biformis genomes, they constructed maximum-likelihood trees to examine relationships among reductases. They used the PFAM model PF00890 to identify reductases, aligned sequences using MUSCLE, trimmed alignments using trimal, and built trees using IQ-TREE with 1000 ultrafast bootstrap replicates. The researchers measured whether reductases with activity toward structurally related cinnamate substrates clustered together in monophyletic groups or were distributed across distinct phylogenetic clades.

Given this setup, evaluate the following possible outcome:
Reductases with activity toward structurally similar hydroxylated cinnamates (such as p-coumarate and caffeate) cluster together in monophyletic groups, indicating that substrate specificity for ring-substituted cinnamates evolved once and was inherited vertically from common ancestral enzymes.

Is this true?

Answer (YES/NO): NO